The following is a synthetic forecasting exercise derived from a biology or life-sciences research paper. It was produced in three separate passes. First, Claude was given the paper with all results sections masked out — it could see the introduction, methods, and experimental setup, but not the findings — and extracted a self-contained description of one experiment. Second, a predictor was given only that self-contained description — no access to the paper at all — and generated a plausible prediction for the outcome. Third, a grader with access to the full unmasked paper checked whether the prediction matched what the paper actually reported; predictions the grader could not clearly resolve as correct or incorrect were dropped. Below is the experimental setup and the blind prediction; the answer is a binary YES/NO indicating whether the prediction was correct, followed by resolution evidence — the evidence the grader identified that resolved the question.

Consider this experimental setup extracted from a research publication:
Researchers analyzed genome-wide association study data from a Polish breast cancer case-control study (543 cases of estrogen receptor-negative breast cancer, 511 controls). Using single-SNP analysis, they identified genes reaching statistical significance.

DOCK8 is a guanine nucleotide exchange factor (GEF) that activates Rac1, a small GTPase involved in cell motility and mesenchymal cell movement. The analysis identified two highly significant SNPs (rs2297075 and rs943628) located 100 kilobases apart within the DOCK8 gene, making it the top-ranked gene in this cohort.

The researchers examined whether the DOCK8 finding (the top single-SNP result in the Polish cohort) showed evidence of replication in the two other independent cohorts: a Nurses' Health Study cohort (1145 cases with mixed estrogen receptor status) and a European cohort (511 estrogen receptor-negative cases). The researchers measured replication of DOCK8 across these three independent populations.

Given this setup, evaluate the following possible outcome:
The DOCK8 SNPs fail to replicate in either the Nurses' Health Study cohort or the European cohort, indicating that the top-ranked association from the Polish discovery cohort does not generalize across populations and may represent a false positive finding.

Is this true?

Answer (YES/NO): YES